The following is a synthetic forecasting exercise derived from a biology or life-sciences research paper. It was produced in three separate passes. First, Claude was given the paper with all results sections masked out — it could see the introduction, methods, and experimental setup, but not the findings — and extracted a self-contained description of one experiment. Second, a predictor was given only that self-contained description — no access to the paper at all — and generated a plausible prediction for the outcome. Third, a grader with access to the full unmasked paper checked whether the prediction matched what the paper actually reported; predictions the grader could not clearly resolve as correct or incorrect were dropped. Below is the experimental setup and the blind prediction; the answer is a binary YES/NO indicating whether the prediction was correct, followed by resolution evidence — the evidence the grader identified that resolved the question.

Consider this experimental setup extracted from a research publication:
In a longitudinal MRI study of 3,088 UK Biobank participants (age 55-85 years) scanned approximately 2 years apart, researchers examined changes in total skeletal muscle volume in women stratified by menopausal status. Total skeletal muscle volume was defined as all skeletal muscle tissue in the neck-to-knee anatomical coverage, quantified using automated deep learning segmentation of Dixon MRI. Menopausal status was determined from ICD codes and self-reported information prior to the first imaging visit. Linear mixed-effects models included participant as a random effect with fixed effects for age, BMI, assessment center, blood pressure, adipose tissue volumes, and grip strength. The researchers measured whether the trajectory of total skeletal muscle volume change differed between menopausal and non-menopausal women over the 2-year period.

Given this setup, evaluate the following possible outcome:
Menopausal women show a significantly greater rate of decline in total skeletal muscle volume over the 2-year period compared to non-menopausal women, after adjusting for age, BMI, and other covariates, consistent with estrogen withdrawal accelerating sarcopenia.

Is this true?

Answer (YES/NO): NO